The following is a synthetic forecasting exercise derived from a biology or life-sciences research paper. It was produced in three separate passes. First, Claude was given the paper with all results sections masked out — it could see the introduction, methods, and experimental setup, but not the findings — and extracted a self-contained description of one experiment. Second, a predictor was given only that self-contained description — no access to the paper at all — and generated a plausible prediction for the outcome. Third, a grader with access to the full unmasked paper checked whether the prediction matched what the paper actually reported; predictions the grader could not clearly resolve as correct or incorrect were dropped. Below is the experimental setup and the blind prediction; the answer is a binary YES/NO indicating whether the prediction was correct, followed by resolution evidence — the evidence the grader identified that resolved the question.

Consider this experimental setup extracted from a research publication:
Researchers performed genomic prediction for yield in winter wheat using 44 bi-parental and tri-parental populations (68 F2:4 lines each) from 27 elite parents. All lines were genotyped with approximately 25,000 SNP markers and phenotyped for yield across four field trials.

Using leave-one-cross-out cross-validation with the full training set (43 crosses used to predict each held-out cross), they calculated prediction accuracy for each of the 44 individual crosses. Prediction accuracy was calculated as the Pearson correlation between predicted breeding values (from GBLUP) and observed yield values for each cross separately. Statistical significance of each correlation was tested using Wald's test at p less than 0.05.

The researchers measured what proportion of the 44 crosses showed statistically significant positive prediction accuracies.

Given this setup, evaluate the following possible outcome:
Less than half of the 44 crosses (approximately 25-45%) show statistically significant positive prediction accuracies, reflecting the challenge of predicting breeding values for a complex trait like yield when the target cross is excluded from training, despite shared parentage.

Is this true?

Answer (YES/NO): NO